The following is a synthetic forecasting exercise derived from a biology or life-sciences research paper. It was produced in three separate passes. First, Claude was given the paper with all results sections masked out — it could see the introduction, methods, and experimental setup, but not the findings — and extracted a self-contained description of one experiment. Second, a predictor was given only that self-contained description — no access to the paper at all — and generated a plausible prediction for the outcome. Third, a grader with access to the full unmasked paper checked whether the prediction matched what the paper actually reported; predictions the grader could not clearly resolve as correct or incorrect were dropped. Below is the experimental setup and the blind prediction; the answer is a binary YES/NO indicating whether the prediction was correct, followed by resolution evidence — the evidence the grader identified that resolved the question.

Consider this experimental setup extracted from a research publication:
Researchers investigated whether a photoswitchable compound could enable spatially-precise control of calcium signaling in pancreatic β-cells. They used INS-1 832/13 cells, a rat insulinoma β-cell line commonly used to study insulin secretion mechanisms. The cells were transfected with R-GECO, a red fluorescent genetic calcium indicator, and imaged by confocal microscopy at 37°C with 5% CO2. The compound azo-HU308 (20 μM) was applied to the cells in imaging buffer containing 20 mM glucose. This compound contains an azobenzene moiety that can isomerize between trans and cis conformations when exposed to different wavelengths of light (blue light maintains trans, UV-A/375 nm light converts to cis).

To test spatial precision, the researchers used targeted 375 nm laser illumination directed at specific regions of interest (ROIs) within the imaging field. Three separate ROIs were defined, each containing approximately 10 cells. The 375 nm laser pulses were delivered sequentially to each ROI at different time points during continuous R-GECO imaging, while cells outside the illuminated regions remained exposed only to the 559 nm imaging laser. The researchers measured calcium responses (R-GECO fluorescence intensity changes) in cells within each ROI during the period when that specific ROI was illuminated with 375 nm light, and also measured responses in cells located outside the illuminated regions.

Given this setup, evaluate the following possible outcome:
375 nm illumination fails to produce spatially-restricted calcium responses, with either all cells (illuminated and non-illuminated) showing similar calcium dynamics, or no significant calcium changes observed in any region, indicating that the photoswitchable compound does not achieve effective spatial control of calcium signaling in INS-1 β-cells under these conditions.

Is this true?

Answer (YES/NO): NO